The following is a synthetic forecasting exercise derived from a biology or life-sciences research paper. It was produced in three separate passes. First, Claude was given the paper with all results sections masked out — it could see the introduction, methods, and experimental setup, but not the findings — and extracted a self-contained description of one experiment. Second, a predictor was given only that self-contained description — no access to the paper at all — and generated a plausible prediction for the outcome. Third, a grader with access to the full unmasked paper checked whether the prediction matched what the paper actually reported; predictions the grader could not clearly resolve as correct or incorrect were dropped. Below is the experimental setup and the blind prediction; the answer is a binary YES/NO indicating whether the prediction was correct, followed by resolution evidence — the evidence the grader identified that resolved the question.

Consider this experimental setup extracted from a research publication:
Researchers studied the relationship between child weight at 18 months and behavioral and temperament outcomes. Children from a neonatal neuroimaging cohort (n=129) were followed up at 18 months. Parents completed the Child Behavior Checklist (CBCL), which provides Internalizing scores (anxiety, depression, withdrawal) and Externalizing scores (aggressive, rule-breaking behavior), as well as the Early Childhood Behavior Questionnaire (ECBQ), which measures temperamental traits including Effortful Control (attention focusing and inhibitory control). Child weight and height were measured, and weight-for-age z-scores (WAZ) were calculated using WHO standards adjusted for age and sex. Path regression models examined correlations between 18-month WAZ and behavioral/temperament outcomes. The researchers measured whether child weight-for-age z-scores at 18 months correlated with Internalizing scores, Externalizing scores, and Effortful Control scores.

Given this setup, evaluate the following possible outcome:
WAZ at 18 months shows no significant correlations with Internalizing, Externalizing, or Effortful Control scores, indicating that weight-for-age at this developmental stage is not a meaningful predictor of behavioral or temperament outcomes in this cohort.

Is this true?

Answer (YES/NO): NO